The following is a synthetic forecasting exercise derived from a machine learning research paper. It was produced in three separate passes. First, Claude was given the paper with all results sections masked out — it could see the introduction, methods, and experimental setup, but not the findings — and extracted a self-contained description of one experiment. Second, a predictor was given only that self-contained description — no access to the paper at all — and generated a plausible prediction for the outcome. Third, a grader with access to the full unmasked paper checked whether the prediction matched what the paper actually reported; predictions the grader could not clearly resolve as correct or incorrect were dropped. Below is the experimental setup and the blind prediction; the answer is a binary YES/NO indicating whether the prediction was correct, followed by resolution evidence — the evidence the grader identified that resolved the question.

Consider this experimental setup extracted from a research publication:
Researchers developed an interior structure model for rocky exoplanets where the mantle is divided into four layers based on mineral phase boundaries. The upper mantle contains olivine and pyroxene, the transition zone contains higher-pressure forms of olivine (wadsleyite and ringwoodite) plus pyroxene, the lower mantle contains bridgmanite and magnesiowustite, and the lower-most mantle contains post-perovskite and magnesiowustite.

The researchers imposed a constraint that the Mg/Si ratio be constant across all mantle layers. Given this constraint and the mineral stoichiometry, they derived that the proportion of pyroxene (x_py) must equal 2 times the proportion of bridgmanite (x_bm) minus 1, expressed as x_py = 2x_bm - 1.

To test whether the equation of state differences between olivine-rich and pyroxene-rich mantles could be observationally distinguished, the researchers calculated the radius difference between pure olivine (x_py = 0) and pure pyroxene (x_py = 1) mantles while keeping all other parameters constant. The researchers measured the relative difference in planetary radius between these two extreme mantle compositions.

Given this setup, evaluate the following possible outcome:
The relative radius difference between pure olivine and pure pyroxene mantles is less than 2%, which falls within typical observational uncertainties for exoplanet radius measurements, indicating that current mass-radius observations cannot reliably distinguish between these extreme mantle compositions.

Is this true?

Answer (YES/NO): NO